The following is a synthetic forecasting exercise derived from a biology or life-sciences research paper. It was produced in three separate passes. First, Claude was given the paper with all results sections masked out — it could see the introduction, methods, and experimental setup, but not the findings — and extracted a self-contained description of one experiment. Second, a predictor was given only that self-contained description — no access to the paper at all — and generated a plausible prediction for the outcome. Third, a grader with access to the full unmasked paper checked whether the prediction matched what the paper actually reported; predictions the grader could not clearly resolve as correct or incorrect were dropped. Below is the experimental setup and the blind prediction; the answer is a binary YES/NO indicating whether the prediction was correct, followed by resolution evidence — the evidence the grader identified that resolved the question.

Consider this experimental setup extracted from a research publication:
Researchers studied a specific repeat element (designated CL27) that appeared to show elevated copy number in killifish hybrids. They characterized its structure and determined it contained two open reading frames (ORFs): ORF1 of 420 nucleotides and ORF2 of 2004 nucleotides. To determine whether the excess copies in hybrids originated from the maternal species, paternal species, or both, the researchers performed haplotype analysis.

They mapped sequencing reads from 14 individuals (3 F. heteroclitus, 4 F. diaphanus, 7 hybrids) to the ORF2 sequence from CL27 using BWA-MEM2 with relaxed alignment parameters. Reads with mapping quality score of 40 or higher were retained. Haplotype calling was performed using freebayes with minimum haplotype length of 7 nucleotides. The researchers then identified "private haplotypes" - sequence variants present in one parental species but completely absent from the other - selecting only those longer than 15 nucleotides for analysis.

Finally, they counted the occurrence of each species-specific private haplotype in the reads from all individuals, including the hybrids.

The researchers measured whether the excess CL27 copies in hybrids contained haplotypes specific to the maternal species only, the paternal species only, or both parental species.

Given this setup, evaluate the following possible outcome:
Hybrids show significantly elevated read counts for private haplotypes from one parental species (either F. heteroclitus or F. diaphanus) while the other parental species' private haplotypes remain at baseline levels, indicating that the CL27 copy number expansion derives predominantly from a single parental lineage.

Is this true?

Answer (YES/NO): NO